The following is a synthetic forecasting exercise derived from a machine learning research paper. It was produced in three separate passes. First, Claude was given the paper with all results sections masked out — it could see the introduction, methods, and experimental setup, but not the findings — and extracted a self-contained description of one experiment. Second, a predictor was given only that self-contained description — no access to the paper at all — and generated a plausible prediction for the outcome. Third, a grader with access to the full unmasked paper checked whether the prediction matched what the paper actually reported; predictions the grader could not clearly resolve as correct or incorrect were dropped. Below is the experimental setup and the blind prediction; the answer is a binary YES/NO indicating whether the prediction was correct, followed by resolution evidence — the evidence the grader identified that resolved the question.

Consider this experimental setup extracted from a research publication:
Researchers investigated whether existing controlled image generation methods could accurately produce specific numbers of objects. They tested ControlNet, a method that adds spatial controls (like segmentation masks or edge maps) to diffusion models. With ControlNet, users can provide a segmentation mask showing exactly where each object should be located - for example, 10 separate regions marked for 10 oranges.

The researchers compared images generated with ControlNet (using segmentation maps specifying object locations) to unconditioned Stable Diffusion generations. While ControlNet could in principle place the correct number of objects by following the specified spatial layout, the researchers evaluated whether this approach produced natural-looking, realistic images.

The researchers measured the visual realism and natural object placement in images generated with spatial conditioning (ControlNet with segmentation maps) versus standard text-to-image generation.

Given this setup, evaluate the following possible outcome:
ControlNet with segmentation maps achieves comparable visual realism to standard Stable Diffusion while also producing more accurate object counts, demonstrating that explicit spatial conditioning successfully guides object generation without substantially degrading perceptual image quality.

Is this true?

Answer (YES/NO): NO